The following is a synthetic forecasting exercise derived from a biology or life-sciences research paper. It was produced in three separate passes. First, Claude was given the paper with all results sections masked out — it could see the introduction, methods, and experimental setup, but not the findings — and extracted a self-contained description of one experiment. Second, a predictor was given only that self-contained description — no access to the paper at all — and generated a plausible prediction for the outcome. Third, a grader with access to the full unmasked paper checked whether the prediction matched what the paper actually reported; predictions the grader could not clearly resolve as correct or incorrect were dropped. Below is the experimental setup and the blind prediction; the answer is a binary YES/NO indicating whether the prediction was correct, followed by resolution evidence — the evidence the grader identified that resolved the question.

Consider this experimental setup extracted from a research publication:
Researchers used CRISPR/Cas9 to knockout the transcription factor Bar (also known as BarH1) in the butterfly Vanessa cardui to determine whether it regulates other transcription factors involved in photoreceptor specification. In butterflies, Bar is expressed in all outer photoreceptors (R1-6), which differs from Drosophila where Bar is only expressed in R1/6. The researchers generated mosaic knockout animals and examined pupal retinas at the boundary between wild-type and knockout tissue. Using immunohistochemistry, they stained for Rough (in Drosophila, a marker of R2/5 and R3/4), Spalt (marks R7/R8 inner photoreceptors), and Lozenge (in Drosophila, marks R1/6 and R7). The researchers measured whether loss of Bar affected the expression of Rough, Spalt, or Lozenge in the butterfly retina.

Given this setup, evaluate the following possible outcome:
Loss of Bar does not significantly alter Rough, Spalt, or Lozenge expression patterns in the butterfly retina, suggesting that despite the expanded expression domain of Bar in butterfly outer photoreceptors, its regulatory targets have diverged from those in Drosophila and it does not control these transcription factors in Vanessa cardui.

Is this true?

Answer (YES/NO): YES